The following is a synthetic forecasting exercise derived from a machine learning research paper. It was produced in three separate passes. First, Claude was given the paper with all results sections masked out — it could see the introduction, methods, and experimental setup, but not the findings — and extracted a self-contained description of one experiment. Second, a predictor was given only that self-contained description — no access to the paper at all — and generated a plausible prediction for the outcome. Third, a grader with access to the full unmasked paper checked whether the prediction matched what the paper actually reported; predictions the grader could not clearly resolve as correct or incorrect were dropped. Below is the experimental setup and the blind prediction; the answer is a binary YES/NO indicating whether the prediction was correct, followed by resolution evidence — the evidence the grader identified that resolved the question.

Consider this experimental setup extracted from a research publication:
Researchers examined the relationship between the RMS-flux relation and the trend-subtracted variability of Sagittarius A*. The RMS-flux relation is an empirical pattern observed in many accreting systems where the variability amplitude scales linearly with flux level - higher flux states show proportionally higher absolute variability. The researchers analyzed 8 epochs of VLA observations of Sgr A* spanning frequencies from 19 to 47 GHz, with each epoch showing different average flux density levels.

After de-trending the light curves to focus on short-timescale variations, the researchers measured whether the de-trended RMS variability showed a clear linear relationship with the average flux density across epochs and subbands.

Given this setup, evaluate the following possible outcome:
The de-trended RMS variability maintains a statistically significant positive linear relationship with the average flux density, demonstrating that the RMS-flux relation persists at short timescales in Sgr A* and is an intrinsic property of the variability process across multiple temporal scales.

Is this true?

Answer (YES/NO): NO